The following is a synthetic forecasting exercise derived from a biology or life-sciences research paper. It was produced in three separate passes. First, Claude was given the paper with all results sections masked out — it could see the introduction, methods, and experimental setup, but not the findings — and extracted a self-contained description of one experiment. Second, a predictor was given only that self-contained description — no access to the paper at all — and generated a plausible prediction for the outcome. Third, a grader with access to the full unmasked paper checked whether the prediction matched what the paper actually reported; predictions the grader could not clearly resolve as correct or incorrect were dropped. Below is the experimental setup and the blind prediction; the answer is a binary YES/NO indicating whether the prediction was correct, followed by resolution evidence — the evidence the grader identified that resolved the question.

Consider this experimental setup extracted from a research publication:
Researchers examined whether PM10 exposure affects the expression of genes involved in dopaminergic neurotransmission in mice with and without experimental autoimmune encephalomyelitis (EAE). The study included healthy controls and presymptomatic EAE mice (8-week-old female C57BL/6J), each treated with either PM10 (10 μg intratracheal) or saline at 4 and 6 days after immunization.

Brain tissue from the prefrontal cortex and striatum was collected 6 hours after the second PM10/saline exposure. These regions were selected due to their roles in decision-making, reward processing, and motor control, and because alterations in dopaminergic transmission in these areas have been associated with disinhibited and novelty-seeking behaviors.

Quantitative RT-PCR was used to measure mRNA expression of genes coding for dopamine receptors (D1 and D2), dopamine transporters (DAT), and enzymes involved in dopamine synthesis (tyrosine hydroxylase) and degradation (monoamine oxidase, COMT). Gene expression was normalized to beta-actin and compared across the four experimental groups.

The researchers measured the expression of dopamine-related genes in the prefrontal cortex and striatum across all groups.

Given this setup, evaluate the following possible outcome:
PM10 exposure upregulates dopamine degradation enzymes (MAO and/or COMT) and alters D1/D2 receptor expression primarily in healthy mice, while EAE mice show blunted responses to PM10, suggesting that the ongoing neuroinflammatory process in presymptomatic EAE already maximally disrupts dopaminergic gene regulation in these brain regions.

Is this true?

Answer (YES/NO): NO